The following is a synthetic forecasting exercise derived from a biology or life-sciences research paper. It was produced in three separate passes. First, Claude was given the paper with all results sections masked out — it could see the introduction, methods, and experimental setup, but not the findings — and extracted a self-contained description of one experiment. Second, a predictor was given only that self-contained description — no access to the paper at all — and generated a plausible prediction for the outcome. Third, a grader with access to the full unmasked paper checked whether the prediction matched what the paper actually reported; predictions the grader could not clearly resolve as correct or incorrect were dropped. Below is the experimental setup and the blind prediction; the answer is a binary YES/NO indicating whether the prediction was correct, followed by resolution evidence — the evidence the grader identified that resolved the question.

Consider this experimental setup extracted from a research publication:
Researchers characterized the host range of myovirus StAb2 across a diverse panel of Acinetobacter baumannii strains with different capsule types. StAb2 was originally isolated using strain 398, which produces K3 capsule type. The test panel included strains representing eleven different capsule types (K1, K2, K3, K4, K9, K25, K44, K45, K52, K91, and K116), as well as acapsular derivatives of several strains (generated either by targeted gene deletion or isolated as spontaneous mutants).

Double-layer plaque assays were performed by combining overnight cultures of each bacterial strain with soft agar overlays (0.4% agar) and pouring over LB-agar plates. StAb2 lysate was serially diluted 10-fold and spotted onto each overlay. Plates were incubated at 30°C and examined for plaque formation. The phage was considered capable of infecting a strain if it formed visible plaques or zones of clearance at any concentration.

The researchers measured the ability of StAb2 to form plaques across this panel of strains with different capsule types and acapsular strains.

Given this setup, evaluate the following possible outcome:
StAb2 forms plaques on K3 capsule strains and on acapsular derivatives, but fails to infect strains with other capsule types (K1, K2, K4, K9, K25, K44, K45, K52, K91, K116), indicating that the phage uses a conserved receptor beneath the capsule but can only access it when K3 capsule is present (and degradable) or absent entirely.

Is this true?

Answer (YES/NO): YES